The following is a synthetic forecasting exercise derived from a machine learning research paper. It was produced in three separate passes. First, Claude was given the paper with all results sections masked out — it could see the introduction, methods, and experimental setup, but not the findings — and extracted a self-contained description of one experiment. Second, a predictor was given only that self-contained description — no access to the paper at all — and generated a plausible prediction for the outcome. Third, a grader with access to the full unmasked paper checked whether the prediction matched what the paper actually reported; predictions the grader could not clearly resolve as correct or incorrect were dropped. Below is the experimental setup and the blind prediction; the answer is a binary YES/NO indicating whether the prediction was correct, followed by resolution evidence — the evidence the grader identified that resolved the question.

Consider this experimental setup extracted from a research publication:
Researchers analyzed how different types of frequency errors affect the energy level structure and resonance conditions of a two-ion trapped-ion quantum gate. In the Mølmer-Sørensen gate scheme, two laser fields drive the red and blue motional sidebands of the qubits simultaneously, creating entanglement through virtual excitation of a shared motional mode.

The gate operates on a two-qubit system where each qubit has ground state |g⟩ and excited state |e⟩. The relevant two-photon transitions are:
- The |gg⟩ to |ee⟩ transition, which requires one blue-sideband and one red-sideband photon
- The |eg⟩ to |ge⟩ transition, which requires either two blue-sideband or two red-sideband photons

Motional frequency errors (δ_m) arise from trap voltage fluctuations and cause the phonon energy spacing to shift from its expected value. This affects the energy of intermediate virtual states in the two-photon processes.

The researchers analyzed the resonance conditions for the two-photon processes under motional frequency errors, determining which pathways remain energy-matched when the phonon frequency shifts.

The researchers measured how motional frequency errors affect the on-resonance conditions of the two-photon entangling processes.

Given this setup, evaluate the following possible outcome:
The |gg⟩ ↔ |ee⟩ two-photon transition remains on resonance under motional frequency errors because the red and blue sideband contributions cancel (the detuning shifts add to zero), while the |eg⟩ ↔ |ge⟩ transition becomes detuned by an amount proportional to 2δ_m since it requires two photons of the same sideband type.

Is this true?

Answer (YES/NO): NO